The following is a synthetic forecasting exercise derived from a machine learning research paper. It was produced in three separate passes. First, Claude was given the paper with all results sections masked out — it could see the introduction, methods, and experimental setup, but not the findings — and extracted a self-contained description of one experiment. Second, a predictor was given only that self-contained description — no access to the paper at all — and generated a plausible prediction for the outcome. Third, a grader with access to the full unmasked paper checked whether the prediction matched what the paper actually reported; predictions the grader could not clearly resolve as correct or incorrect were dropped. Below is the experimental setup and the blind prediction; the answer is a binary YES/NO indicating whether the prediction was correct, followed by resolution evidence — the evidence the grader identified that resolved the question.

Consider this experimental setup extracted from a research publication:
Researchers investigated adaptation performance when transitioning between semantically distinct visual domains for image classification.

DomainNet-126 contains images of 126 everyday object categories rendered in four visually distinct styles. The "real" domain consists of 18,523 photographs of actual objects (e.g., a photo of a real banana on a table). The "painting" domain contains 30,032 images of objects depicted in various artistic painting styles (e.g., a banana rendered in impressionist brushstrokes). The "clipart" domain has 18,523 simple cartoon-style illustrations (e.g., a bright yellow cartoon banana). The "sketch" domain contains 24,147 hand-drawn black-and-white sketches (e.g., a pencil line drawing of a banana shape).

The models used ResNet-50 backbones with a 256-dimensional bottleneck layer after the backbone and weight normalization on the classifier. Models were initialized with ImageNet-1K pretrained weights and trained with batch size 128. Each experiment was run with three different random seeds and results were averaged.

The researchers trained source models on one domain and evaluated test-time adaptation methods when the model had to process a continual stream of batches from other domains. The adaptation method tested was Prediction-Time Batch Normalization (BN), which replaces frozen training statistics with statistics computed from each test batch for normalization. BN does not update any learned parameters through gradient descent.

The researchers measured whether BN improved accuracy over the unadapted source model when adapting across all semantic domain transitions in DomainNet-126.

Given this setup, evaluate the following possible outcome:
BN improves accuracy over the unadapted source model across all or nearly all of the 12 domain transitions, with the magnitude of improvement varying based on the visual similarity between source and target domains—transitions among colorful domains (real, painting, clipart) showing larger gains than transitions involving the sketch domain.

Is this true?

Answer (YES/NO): NO